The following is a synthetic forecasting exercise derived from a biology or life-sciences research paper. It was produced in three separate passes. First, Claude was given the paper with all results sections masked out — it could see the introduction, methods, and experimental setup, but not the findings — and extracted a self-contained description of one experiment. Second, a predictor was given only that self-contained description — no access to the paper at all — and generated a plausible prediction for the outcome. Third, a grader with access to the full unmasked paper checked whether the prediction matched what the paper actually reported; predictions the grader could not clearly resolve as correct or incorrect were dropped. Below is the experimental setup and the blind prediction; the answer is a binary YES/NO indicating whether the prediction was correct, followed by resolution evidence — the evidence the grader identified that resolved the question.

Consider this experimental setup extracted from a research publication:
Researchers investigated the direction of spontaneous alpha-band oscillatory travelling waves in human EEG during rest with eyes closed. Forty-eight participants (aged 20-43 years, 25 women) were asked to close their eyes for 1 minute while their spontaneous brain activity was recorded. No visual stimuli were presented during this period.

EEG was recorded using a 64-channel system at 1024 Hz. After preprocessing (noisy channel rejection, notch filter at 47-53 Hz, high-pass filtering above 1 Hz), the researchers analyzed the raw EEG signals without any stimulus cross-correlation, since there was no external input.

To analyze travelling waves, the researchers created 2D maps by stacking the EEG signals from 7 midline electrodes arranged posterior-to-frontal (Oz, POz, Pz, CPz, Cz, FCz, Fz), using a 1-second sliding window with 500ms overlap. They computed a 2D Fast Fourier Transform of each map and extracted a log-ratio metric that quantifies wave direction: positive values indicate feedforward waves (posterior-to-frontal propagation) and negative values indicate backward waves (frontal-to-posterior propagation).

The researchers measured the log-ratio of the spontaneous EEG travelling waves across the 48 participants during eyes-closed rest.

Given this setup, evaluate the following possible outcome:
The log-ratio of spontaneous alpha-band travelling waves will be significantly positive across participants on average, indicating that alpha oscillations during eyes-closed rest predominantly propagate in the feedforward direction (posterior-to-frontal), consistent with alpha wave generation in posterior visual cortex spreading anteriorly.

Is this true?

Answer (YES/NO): NO